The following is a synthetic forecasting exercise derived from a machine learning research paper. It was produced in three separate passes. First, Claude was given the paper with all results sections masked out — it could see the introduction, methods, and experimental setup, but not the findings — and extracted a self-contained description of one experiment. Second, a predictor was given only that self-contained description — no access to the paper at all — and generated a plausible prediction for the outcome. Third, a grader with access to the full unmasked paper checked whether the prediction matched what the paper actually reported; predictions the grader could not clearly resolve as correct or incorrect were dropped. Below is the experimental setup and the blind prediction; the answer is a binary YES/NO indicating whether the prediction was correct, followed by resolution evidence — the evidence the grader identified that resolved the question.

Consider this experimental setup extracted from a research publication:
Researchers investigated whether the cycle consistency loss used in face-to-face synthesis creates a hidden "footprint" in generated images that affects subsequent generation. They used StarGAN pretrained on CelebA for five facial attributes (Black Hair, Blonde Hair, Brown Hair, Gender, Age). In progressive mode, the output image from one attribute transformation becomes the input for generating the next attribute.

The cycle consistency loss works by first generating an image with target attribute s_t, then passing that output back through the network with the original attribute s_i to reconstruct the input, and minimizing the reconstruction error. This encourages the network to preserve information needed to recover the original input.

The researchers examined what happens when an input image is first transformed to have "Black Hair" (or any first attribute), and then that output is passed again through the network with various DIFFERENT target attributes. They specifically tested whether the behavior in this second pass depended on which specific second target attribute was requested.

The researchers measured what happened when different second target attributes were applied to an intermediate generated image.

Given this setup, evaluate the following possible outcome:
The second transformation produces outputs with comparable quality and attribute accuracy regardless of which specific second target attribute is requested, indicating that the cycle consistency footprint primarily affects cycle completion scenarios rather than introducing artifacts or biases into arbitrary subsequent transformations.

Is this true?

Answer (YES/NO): NO